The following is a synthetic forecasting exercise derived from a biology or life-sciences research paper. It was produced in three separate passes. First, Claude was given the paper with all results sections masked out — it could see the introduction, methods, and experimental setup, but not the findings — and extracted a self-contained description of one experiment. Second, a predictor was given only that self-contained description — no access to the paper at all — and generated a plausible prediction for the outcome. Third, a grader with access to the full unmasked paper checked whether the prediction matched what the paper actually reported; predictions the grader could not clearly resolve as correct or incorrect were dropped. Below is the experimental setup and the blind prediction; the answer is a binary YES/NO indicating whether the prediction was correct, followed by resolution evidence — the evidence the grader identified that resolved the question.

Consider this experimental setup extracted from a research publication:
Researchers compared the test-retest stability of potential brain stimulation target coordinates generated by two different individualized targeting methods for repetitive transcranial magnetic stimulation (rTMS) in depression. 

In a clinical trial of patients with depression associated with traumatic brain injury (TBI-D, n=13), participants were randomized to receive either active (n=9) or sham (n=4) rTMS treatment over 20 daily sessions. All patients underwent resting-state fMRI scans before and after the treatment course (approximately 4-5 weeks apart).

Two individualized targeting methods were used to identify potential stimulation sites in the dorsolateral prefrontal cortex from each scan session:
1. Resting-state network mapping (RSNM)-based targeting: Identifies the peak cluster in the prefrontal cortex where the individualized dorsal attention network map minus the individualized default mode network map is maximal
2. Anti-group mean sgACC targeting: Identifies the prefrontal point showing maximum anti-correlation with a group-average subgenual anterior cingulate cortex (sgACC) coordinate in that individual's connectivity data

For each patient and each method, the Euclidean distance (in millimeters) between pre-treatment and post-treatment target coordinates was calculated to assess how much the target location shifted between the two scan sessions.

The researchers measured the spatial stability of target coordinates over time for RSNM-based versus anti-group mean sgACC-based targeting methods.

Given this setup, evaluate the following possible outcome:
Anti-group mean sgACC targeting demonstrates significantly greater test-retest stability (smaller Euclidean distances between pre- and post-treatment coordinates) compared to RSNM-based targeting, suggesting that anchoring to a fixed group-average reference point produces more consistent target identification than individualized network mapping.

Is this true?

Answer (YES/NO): NO